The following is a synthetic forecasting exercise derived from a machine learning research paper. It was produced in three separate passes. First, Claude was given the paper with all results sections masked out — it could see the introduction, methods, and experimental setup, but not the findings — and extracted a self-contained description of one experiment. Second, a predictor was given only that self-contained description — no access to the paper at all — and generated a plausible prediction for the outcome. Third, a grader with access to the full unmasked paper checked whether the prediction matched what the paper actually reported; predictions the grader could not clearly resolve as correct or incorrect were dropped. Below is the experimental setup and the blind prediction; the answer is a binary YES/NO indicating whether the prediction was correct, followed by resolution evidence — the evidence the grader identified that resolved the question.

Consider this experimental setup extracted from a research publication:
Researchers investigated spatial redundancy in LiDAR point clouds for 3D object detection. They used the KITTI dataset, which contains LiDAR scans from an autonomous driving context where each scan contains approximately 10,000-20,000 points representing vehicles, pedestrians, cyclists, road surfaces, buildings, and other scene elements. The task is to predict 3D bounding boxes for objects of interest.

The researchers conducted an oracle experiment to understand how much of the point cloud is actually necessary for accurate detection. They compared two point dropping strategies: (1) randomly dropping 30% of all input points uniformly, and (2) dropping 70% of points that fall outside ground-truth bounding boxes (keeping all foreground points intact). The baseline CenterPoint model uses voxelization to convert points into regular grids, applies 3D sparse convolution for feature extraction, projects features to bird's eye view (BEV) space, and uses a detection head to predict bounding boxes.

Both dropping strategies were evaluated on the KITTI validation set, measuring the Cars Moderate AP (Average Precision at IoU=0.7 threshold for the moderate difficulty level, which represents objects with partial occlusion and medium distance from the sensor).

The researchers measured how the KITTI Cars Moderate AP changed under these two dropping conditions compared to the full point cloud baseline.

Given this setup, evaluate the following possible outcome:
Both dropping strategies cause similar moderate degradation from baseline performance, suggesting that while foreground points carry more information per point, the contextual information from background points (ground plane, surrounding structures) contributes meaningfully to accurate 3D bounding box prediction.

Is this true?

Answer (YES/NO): NO